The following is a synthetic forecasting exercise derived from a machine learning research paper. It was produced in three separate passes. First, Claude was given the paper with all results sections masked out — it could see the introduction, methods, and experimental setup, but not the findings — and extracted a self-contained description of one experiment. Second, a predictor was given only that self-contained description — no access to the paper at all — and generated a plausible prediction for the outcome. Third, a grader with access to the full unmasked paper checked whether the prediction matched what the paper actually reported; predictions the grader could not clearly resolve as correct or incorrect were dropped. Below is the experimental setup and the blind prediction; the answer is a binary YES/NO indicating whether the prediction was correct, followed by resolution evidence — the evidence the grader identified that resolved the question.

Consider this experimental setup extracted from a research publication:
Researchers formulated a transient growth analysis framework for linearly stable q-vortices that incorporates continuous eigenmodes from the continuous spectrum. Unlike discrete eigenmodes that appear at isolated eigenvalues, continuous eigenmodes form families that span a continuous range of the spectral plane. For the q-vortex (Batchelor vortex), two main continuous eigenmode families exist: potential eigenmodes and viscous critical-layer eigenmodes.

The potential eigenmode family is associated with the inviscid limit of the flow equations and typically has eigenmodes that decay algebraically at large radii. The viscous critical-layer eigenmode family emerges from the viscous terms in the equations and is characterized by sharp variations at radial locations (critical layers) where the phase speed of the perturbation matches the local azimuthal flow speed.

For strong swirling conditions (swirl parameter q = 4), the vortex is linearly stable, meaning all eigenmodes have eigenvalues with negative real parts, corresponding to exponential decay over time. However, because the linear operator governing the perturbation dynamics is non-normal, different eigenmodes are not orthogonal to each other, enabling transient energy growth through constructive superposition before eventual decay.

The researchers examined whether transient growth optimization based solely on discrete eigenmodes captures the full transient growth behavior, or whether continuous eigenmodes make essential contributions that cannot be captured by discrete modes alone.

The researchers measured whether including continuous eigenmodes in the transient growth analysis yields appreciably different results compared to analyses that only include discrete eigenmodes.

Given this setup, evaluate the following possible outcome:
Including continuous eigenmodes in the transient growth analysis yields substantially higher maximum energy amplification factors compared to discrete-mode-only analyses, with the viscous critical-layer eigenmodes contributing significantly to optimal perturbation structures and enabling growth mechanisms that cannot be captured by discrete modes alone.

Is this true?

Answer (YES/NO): YES